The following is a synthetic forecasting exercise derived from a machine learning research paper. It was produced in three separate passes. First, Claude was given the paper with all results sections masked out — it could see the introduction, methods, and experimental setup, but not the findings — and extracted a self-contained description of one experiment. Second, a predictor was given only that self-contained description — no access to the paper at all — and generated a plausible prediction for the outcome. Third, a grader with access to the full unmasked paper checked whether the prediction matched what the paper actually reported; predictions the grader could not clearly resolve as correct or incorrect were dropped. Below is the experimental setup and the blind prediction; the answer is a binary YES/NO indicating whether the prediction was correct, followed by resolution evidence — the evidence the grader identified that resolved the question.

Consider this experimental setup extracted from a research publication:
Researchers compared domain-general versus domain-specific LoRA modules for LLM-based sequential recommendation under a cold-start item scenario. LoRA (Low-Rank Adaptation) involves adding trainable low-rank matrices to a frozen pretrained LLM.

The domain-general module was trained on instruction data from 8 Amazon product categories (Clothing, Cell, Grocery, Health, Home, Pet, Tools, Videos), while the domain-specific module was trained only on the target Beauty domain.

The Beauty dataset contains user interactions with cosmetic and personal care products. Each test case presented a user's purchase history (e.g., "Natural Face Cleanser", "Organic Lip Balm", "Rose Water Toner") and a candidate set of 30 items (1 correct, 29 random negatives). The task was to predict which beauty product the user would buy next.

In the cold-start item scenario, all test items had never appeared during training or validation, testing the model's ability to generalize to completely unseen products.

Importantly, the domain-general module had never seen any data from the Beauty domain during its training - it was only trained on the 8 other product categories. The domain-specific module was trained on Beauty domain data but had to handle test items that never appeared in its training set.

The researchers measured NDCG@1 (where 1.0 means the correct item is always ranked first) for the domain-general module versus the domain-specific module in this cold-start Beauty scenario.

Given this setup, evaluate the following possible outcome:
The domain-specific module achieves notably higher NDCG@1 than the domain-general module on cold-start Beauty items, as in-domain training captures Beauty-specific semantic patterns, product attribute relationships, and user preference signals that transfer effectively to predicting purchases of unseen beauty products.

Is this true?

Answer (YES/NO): NO